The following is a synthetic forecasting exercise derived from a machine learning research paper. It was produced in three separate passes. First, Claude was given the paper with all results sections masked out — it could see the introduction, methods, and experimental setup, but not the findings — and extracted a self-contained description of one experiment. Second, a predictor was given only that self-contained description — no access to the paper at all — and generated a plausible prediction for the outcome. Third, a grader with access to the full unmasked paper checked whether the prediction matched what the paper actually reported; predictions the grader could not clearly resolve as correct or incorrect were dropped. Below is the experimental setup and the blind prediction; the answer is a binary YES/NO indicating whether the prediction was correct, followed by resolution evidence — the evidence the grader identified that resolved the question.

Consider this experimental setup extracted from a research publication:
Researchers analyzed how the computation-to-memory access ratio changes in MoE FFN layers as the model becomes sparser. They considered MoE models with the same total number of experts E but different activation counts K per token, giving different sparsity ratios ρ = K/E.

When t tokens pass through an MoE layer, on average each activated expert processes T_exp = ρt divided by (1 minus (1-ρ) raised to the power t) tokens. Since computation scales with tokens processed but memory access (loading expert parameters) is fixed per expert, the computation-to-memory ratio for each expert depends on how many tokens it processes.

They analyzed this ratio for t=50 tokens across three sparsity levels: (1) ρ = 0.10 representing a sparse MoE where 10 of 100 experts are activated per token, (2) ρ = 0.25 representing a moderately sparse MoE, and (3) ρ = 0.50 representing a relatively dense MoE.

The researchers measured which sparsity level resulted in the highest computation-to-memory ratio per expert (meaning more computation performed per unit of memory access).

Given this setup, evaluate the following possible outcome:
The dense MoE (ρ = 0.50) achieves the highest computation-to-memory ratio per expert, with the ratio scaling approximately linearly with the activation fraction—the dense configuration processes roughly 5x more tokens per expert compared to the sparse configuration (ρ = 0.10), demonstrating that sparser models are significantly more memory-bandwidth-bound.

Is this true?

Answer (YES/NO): YES